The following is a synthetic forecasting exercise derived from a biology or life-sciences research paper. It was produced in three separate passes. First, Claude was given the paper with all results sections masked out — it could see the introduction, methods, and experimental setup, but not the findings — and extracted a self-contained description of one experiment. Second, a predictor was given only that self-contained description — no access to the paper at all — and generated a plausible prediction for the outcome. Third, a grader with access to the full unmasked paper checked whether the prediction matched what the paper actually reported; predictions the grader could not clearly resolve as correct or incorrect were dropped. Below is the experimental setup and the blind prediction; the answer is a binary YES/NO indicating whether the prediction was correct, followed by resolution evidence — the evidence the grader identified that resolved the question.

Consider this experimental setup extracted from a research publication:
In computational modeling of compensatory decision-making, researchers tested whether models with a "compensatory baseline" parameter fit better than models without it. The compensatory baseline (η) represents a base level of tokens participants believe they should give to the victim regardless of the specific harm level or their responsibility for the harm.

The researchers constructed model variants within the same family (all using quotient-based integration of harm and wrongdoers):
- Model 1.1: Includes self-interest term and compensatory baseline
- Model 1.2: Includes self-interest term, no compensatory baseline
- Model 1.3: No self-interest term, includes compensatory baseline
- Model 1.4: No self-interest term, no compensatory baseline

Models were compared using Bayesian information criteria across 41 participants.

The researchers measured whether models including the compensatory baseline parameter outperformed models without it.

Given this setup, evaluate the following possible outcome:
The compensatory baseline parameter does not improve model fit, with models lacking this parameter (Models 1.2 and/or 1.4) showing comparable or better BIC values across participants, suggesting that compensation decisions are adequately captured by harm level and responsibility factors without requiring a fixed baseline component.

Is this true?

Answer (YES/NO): NO